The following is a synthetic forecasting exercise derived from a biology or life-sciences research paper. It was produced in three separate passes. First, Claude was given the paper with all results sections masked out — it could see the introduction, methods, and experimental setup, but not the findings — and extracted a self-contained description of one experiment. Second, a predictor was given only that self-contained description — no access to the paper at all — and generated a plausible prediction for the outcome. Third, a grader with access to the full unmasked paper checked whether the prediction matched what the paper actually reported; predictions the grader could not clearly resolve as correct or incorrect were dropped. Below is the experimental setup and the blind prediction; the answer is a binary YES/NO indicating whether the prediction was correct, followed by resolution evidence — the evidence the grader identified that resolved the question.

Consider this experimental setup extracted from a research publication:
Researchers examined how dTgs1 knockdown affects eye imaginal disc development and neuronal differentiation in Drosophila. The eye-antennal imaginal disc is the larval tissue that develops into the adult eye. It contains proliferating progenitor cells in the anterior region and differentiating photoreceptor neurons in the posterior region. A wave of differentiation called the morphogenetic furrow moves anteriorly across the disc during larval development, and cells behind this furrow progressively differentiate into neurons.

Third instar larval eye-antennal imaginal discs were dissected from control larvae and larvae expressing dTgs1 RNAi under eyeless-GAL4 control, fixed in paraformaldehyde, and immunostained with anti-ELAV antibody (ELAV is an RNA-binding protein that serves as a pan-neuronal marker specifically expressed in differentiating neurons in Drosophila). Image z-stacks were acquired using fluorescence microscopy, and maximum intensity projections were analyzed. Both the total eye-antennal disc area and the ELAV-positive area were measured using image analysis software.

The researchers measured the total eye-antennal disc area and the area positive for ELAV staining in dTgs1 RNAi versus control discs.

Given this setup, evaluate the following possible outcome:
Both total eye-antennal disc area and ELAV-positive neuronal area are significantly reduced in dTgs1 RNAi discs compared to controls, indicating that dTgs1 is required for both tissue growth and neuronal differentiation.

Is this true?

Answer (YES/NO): YES